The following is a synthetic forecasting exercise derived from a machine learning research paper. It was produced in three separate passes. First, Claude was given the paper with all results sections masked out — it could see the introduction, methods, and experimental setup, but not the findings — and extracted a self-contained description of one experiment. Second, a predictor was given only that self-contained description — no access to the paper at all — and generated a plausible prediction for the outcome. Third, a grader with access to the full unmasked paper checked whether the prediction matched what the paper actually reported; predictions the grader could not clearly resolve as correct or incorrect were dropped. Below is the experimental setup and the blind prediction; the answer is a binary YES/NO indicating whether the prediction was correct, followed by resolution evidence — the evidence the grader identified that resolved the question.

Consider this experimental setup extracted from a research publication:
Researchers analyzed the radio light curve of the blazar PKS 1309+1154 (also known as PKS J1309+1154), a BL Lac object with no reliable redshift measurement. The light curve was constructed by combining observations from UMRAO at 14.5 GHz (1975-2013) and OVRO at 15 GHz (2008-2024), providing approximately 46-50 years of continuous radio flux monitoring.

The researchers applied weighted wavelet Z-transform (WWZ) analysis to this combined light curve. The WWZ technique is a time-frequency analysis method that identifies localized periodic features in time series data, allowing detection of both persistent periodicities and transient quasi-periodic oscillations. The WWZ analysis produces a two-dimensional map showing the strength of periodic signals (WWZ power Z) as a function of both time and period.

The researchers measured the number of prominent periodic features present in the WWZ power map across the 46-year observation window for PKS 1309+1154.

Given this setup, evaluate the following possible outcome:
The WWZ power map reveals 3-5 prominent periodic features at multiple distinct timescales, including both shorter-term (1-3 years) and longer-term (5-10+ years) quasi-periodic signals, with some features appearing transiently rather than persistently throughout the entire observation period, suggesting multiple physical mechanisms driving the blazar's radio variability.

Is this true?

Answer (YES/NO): NO